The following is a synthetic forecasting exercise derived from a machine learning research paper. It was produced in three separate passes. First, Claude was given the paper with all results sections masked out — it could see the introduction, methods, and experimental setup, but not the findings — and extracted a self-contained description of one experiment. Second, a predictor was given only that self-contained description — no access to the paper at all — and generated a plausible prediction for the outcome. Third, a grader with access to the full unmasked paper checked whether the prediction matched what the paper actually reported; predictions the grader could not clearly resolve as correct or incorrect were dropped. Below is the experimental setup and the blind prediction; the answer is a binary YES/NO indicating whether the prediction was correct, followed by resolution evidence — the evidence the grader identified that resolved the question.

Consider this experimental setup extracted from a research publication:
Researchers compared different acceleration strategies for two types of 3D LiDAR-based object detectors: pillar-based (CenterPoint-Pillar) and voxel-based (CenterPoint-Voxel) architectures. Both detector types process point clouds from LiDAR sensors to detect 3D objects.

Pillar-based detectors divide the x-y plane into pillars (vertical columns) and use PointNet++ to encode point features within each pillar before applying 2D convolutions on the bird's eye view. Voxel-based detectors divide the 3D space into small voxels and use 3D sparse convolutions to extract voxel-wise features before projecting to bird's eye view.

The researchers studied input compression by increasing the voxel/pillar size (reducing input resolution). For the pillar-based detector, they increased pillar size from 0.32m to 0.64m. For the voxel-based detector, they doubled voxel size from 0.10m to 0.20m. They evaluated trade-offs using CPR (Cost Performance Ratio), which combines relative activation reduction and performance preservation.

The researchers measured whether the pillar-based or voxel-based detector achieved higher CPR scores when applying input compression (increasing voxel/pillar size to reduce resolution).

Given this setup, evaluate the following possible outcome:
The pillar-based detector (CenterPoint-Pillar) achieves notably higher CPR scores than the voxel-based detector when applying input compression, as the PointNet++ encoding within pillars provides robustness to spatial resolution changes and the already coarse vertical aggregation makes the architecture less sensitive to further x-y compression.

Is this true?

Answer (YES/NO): YES